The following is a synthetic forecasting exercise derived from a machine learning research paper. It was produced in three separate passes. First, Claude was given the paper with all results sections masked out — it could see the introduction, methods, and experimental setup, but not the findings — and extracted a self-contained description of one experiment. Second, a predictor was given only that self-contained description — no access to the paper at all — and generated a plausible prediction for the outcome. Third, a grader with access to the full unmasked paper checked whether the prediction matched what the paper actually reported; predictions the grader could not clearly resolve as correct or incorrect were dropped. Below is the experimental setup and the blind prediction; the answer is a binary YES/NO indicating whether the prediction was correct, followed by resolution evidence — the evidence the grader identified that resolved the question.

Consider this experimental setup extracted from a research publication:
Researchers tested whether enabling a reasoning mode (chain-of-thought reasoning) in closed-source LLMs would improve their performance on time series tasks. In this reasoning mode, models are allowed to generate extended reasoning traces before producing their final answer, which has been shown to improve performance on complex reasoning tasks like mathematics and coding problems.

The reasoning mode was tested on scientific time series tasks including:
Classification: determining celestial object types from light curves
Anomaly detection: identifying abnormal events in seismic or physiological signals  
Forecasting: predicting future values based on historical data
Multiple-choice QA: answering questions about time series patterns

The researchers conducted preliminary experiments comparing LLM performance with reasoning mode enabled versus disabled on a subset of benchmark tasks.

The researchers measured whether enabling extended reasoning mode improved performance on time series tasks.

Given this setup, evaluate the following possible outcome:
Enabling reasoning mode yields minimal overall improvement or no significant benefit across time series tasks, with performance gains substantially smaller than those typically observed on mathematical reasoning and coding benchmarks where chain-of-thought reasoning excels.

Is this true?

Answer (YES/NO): YES